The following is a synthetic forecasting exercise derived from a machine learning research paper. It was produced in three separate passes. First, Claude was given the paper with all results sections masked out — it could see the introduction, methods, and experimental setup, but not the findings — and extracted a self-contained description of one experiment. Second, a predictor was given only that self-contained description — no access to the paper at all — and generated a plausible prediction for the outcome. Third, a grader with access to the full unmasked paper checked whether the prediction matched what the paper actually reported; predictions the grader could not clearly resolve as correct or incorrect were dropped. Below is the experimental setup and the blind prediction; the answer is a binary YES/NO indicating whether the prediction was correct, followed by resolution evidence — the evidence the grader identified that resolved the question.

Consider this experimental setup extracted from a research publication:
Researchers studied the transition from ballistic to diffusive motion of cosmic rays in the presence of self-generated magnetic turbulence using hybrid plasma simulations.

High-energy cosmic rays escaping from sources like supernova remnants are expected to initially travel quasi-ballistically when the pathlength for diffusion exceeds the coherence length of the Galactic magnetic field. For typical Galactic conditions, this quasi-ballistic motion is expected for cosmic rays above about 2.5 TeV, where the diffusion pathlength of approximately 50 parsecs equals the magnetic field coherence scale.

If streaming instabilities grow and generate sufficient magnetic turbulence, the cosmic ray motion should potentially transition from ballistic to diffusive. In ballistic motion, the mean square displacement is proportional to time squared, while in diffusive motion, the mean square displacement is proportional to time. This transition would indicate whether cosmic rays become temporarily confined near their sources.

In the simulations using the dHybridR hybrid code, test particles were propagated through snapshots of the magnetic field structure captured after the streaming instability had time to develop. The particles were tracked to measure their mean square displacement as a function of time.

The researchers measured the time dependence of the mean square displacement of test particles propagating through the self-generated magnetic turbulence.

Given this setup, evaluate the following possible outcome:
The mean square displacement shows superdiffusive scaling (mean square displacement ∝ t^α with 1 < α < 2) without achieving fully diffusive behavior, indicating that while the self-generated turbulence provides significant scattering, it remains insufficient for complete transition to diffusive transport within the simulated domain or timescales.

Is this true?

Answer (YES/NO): NO